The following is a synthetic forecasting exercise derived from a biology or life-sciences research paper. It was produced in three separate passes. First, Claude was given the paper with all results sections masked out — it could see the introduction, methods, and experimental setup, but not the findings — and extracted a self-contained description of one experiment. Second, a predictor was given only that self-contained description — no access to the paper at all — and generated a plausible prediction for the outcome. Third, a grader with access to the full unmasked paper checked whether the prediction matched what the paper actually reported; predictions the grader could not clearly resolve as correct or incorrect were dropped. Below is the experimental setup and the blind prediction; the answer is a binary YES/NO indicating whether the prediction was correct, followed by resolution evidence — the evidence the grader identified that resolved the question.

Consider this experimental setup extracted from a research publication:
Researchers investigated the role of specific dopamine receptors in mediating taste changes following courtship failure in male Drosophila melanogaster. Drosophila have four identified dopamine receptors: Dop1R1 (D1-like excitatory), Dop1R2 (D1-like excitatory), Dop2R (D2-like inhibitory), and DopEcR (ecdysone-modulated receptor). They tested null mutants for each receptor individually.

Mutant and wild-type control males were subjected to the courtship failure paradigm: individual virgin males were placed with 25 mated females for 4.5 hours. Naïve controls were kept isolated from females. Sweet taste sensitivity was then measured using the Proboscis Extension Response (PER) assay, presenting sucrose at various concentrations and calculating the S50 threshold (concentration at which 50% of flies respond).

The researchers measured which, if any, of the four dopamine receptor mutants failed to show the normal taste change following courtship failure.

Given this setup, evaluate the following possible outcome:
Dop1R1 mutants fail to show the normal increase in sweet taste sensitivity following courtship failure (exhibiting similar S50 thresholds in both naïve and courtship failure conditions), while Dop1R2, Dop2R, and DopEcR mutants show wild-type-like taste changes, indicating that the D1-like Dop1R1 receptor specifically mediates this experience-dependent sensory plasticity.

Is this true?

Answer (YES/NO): NO